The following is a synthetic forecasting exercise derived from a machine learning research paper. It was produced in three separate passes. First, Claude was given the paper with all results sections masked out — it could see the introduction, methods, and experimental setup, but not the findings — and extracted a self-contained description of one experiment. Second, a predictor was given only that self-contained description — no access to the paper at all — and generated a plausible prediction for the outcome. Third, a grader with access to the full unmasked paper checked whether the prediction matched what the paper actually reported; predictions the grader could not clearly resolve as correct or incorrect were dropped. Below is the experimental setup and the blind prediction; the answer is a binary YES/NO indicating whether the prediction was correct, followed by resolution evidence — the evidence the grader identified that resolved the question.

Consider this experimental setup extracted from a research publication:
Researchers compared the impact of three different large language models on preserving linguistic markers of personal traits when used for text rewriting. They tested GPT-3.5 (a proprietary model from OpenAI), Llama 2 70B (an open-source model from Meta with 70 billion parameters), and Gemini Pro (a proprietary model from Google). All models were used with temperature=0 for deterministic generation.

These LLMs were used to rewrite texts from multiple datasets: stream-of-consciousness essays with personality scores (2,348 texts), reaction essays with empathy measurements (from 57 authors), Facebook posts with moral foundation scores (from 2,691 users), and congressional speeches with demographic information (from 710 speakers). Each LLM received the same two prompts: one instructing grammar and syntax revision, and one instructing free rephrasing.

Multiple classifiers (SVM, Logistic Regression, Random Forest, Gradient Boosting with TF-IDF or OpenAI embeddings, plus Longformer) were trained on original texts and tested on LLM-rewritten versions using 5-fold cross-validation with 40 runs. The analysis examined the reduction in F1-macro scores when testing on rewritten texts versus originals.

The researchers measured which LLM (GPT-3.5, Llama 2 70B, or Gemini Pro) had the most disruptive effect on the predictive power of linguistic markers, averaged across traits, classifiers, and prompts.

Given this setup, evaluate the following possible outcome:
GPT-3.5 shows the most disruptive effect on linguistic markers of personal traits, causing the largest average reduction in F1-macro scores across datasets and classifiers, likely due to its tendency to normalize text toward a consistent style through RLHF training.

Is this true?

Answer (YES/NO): NO